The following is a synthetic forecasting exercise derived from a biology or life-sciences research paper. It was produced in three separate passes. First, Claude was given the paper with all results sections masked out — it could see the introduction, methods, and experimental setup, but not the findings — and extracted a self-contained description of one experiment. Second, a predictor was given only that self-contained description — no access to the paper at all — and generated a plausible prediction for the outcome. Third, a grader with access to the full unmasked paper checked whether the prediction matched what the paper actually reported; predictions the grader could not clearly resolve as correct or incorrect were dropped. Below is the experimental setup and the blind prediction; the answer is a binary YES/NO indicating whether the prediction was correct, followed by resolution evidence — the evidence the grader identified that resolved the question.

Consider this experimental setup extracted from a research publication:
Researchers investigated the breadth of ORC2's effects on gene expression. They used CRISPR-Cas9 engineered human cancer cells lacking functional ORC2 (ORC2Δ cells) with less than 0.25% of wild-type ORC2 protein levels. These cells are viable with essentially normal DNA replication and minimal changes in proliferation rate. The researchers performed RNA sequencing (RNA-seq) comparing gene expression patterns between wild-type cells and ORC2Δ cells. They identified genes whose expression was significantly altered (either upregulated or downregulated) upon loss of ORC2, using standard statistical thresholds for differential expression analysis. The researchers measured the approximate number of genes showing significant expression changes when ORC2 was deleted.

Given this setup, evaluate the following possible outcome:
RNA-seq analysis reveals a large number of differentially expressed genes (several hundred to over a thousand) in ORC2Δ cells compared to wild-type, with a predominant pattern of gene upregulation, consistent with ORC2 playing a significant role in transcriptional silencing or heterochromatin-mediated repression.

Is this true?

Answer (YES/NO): YES